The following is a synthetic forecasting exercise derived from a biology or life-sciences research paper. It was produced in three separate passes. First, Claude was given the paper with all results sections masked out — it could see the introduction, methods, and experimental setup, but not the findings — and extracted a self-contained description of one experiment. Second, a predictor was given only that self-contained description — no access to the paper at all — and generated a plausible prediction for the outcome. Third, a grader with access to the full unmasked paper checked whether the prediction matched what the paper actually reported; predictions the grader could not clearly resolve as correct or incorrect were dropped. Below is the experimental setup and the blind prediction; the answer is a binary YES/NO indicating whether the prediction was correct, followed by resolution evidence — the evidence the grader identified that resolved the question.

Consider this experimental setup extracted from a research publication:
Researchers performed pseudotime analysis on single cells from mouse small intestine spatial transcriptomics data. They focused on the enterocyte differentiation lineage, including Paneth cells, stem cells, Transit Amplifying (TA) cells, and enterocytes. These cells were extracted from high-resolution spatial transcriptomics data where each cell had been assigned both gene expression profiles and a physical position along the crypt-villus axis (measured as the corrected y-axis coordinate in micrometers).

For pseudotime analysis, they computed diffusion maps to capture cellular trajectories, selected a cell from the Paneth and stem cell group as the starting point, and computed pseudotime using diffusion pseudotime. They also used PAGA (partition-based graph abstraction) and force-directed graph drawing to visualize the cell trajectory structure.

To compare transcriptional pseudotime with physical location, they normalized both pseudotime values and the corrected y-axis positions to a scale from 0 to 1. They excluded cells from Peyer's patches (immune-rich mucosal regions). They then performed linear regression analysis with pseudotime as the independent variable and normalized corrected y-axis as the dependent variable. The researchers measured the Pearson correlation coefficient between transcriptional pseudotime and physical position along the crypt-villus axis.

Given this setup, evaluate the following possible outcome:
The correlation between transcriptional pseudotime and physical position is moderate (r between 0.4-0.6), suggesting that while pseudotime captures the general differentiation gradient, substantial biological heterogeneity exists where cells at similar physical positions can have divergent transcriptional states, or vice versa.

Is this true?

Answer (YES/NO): NO